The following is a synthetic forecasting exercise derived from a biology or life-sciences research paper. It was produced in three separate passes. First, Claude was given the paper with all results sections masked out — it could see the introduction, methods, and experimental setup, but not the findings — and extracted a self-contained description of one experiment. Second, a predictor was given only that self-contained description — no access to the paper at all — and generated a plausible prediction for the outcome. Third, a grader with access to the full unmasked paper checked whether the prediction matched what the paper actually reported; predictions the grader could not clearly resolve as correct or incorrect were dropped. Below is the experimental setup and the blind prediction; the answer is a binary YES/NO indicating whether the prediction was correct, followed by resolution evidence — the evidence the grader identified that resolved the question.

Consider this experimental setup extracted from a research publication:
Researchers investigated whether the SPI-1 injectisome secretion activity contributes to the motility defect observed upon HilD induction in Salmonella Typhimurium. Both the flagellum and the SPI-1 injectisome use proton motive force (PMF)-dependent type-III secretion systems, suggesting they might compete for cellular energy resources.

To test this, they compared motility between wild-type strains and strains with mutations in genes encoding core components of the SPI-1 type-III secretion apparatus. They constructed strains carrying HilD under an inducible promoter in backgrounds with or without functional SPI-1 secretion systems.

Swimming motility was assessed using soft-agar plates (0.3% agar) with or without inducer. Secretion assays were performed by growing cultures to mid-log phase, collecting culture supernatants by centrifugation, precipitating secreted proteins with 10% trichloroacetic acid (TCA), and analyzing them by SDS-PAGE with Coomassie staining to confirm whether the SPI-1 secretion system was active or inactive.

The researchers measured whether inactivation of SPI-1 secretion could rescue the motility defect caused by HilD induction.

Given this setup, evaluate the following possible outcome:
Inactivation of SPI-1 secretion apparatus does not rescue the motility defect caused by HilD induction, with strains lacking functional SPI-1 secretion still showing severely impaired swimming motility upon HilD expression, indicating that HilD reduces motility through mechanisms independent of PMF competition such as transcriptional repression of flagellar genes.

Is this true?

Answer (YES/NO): NO